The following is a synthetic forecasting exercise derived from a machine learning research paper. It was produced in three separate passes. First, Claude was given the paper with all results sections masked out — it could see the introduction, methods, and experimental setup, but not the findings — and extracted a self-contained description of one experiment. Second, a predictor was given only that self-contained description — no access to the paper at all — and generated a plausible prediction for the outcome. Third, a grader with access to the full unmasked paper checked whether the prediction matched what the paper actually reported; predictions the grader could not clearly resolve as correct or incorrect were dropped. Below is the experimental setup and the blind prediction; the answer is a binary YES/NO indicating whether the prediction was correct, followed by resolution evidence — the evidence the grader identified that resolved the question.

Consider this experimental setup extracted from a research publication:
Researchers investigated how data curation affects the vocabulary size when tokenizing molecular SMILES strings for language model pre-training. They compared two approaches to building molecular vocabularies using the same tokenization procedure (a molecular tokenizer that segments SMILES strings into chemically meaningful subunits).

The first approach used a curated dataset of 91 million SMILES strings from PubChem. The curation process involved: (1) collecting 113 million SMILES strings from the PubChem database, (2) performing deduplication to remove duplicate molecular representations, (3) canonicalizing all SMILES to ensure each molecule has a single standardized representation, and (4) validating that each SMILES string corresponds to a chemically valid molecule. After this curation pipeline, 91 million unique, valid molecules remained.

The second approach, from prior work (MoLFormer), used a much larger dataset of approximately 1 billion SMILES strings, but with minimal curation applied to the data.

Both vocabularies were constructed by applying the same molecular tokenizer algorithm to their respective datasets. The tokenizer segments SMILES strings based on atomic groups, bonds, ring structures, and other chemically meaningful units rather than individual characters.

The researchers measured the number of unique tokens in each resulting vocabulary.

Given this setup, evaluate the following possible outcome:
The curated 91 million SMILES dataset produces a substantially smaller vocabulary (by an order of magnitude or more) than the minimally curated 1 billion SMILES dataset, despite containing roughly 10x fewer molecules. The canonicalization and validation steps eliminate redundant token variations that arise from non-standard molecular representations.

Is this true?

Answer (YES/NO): NO